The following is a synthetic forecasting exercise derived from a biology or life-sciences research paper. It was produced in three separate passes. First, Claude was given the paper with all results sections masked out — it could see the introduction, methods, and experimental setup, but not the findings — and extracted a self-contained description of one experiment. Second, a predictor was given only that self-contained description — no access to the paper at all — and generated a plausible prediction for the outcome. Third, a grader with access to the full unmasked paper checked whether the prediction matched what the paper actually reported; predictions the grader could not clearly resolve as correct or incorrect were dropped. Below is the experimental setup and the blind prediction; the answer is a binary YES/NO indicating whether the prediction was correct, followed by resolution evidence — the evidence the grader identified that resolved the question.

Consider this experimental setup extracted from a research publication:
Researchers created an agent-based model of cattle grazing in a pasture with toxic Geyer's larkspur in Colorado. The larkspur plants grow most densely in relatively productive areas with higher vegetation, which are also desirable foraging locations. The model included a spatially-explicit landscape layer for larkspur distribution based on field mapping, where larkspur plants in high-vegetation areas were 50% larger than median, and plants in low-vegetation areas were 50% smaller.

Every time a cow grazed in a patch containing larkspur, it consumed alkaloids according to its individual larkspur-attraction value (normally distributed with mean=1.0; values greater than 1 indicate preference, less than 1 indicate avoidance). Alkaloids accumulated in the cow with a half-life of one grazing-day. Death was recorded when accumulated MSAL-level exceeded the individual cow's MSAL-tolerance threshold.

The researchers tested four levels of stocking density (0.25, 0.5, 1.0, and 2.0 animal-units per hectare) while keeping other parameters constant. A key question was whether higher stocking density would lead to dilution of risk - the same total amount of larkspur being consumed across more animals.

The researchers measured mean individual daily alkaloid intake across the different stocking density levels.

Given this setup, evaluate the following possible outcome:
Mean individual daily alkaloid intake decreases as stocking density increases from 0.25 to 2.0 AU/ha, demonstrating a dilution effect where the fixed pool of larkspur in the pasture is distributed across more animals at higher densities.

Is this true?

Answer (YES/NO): NO